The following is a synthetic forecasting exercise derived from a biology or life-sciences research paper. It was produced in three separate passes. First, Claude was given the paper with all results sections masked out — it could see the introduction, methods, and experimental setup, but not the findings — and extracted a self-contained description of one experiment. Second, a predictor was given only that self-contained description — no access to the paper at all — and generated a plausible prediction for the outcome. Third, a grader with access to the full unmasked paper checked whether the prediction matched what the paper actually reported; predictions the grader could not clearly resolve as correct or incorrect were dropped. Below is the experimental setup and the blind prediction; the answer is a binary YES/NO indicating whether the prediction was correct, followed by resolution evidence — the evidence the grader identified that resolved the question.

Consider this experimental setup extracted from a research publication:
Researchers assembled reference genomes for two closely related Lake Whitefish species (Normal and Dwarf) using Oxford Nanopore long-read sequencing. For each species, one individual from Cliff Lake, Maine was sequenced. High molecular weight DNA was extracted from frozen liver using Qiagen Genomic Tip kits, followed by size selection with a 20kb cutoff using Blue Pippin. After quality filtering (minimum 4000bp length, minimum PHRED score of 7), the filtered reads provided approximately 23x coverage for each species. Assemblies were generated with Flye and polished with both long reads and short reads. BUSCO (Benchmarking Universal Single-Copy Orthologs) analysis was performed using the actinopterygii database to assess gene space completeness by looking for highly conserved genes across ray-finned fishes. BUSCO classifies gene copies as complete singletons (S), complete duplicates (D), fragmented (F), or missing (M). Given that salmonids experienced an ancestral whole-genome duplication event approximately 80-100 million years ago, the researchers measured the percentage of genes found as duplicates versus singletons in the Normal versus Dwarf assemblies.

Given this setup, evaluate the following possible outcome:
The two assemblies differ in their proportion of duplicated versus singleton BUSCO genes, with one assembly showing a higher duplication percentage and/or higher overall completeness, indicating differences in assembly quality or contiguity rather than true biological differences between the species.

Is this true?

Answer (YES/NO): YES